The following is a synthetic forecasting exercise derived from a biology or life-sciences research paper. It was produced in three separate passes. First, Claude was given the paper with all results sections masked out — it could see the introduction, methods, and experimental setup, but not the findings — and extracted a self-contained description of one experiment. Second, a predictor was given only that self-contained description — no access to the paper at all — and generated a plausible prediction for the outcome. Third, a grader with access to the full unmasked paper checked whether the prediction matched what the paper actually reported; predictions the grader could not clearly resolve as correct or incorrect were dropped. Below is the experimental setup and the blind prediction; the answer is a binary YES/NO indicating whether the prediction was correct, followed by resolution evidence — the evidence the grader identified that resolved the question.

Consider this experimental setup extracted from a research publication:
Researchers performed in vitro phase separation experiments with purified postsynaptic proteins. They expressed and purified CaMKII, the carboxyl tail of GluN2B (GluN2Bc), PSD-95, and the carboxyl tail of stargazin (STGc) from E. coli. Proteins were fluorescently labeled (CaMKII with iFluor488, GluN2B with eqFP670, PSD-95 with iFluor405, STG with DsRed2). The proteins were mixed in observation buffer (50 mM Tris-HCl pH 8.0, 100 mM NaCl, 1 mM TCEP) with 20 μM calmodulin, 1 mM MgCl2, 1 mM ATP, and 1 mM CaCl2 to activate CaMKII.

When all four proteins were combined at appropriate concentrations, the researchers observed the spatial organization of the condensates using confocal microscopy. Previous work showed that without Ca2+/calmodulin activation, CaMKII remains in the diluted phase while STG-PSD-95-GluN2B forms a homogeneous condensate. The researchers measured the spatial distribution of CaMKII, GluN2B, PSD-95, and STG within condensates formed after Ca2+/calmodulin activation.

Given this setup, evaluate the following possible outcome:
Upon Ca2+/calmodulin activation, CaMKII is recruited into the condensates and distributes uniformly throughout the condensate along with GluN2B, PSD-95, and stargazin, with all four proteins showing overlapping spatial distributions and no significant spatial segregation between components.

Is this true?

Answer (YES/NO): NO